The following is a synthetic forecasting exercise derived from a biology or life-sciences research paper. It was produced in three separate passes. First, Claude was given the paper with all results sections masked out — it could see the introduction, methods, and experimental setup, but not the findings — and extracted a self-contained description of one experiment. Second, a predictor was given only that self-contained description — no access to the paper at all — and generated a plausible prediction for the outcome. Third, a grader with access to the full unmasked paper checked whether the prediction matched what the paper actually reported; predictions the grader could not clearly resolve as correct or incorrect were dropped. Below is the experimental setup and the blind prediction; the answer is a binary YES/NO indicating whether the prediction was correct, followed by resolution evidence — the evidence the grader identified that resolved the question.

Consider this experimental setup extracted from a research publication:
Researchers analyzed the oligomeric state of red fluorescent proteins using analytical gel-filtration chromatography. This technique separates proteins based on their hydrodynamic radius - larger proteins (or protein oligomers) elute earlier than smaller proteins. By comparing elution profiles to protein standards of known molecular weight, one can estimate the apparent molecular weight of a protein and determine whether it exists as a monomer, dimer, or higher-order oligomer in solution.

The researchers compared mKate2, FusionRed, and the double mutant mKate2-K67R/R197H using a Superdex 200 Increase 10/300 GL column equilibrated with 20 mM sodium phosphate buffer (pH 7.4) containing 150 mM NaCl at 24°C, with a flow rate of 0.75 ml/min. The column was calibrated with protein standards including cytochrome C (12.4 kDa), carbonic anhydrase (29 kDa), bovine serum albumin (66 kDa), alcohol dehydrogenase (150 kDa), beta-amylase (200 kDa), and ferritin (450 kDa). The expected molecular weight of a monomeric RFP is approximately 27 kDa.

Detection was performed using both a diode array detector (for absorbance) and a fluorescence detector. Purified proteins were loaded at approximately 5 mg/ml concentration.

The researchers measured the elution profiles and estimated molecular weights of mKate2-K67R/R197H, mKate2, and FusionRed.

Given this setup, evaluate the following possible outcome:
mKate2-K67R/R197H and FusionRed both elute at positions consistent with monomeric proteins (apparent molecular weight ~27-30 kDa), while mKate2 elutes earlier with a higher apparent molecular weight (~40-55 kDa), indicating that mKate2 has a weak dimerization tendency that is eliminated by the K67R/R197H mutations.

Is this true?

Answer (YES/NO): NO